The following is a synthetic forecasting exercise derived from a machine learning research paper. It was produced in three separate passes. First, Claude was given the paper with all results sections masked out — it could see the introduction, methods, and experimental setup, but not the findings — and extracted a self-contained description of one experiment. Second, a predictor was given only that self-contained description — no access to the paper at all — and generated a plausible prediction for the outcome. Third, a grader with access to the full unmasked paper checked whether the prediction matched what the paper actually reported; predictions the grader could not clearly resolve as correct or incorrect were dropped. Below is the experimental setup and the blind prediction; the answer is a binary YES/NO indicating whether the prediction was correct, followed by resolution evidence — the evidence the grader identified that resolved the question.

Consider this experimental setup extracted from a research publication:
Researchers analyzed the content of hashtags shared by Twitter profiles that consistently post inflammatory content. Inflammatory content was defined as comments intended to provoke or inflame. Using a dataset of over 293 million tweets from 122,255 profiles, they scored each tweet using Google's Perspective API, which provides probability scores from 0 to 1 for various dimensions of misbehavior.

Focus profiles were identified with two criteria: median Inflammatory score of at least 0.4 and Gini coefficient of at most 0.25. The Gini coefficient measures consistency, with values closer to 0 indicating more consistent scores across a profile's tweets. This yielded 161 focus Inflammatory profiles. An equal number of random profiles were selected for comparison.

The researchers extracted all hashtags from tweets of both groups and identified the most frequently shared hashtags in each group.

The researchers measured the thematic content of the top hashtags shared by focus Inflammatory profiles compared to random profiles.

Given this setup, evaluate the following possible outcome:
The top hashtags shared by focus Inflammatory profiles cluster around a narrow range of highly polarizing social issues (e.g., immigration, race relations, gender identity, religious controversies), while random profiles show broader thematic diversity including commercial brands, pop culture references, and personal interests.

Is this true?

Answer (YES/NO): NO